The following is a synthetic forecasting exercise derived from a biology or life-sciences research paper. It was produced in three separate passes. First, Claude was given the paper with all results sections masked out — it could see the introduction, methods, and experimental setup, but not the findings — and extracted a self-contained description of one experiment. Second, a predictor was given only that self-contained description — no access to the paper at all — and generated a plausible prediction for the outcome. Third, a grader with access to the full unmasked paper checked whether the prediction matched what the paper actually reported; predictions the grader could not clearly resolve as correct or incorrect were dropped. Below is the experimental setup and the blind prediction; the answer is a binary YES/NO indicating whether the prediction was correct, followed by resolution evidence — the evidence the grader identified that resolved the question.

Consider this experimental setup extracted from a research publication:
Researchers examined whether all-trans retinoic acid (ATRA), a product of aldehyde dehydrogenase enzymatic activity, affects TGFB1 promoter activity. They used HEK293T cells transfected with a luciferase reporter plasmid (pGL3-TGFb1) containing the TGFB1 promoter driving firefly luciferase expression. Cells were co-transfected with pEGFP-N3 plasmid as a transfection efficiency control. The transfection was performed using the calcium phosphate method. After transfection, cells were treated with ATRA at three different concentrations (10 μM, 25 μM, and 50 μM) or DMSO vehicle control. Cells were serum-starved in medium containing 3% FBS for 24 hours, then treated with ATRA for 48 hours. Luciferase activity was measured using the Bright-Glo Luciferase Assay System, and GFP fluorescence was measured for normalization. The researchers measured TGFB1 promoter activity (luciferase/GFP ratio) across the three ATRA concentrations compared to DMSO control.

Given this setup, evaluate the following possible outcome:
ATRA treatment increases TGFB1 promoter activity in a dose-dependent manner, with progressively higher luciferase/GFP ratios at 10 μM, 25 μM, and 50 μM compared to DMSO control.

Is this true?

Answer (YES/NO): YES